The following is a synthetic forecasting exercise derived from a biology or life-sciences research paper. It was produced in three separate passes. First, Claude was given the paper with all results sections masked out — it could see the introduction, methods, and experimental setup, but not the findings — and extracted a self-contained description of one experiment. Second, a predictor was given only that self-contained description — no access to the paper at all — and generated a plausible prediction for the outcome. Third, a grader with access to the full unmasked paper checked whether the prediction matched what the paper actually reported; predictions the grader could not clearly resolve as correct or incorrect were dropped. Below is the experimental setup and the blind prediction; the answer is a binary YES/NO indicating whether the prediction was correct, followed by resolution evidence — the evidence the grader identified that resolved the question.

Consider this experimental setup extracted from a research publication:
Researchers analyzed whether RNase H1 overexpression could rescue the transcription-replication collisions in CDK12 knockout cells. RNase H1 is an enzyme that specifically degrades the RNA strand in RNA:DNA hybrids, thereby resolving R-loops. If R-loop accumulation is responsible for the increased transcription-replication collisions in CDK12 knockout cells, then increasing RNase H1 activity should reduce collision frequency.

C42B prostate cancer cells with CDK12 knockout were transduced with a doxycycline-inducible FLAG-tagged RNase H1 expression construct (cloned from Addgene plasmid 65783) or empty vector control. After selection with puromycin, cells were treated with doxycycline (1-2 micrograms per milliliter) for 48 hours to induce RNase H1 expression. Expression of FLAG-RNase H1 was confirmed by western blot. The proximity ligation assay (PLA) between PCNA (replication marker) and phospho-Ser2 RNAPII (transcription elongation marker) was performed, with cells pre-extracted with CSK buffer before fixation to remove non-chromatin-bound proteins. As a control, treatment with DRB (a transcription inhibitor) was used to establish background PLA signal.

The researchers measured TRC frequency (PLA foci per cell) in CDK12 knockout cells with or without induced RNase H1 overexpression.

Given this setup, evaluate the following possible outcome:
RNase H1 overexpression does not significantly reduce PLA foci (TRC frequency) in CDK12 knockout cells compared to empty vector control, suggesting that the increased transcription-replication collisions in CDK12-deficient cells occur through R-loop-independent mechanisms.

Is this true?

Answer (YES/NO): NO